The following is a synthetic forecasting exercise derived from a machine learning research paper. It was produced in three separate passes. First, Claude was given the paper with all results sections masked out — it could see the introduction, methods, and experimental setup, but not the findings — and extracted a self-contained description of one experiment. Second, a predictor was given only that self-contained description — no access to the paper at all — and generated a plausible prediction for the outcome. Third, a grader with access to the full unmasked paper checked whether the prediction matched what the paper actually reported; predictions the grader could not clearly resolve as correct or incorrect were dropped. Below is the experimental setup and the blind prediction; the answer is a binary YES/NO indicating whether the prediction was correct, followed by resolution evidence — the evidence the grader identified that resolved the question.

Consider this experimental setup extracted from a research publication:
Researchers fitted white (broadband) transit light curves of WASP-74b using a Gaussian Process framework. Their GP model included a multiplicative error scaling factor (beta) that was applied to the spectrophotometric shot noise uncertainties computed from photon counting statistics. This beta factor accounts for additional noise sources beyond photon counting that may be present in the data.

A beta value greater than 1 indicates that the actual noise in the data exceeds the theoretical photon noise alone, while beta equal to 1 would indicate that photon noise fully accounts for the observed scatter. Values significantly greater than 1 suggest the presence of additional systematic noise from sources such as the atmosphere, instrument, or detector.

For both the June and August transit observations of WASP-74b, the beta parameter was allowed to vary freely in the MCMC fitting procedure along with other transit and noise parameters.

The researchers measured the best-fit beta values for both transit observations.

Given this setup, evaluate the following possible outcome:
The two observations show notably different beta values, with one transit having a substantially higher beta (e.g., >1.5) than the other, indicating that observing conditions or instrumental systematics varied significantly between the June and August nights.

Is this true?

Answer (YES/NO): NO